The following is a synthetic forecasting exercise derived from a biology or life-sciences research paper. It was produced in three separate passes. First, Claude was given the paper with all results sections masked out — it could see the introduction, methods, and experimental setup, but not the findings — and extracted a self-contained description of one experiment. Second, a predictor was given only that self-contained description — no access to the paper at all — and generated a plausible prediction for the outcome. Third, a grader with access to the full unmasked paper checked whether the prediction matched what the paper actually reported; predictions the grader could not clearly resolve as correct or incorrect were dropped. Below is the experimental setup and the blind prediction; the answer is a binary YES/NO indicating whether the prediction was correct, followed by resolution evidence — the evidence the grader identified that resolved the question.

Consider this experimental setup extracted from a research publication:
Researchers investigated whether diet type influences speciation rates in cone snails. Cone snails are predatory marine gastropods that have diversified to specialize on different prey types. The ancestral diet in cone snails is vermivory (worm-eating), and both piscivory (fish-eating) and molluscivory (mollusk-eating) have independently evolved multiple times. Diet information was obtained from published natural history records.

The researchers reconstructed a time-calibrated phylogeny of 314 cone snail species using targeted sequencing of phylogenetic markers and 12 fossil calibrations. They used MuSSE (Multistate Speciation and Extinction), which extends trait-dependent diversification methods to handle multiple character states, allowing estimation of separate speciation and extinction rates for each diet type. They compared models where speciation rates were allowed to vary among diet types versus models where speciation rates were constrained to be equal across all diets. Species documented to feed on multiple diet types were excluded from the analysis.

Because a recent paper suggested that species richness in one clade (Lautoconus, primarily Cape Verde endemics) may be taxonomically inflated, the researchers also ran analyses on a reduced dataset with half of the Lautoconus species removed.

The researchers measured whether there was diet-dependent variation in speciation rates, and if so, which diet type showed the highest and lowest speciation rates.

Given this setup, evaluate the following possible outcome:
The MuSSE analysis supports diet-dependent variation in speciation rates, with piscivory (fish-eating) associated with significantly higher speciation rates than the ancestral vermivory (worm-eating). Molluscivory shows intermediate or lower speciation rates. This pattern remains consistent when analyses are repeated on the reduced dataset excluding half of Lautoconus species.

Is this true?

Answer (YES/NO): NO